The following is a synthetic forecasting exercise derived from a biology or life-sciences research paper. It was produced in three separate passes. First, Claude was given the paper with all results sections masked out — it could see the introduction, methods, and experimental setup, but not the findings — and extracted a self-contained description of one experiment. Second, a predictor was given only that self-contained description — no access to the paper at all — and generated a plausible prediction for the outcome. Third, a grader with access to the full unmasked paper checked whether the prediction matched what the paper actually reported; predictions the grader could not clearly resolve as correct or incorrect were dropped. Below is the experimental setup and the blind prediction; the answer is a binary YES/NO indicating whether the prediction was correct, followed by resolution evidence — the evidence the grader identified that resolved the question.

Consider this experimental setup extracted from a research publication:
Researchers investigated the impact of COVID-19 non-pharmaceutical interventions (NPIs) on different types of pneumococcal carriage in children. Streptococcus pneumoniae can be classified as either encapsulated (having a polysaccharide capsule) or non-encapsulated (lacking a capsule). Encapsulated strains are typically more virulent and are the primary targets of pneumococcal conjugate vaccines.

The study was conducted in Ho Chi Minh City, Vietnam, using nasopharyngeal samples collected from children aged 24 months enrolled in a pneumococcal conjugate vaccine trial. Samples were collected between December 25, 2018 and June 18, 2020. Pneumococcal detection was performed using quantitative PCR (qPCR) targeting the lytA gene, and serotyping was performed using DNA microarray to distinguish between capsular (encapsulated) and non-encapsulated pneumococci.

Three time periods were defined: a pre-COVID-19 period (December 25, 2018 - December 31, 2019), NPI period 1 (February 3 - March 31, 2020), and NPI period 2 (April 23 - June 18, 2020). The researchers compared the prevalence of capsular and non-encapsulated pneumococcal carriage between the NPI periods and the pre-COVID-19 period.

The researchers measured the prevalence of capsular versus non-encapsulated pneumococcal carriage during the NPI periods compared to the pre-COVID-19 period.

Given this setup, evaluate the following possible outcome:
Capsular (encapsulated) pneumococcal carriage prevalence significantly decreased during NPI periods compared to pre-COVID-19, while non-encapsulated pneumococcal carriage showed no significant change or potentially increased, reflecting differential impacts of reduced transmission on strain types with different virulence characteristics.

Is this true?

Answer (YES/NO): NO